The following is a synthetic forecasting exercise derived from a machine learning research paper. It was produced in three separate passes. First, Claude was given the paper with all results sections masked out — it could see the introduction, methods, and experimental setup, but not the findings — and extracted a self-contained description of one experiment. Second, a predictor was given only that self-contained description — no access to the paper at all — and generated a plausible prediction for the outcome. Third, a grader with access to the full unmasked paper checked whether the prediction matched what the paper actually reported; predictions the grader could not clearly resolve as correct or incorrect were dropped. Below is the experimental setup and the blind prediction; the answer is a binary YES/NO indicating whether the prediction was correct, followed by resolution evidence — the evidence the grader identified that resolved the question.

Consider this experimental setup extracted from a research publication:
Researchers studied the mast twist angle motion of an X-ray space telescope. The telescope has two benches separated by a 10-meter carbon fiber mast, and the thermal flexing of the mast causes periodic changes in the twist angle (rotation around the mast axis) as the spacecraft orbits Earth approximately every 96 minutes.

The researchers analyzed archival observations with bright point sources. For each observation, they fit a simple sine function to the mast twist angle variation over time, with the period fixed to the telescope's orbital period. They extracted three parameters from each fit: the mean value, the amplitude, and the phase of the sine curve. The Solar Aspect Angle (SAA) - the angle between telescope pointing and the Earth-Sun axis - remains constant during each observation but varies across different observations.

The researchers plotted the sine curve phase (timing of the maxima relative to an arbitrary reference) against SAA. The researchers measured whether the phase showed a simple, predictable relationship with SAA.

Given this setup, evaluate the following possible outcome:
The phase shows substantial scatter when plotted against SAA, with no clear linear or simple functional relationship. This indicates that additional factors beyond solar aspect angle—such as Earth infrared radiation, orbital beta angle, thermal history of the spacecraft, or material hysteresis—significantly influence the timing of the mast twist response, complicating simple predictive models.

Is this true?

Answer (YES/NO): NO